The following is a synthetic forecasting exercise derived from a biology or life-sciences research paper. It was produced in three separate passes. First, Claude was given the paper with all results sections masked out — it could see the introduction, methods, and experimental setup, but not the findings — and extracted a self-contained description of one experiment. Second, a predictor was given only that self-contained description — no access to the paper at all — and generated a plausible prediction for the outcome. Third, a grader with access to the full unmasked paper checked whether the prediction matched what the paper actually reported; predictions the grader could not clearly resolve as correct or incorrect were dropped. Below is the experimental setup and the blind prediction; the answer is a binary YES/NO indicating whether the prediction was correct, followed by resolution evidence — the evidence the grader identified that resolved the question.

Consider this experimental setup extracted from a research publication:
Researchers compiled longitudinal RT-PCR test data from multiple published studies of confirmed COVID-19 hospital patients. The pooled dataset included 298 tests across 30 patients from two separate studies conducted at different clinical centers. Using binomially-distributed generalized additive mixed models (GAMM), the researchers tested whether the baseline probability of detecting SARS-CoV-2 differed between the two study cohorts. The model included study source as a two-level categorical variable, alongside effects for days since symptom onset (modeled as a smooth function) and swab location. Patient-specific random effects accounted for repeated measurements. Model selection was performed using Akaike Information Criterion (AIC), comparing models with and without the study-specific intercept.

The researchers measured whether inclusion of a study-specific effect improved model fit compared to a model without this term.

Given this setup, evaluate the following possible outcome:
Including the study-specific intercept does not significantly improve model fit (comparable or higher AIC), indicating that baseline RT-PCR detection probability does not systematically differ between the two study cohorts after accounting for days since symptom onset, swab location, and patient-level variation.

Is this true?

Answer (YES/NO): YES